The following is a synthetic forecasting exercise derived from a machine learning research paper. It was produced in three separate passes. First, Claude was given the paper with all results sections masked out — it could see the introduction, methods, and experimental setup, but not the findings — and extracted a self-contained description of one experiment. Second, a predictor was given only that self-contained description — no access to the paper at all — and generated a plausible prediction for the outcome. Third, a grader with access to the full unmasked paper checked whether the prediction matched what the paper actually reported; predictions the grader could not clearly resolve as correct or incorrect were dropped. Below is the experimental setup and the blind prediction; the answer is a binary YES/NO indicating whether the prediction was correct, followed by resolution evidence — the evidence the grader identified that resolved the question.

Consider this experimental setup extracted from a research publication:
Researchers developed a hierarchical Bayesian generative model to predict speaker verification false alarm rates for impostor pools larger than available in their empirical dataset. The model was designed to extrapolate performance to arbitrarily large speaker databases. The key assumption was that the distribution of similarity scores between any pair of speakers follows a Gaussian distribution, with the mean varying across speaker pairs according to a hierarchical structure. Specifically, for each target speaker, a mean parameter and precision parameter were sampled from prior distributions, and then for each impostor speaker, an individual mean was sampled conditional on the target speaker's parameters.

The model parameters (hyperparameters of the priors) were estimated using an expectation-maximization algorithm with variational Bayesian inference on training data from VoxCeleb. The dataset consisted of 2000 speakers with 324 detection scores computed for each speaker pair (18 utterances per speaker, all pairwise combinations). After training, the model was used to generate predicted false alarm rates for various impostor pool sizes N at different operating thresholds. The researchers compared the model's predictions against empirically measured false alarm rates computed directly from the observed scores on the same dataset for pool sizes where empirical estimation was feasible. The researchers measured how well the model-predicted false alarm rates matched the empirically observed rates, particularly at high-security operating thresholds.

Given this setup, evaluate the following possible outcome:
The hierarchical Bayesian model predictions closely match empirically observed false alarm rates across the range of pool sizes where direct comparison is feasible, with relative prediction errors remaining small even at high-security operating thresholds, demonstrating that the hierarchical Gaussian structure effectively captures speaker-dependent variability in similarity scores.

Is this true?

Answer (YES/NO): NO